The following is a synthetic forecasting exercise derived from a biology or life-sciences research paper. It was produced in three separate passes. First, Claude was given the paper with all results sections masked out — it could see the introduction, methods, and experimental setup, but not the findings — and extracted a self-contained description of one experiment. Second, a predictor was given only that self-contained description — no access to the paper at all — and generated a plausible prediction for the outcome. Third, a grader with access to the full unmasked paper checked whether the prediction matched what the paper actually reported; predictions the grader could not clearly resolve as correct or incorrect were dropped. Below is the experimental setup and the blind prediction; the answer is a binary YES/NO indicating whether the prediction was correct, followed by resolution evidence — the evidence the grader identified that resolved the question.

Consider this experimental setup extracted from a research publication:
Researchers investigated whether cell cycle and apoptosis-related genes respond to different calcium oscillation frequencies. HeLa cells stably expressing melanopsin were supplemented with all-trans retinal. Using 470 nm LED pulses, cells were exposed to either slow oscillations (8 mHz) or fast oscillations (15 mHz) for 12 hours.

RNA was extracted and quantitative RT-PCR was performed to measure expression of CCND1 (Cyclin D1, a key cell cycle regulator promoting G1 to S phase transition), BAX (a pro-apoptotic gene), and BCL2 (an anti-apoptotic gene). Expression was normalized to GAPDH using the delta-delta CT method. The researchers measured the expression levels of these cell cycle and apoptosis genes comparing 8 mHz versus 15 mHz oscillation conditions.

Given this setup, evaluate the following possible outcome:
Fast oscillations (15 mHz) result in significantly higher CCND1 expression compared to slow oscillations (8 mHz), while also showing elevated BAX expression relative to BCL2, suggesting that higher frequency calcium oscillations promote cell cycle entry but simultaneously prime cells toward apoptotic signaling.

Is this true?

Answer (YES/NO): NO